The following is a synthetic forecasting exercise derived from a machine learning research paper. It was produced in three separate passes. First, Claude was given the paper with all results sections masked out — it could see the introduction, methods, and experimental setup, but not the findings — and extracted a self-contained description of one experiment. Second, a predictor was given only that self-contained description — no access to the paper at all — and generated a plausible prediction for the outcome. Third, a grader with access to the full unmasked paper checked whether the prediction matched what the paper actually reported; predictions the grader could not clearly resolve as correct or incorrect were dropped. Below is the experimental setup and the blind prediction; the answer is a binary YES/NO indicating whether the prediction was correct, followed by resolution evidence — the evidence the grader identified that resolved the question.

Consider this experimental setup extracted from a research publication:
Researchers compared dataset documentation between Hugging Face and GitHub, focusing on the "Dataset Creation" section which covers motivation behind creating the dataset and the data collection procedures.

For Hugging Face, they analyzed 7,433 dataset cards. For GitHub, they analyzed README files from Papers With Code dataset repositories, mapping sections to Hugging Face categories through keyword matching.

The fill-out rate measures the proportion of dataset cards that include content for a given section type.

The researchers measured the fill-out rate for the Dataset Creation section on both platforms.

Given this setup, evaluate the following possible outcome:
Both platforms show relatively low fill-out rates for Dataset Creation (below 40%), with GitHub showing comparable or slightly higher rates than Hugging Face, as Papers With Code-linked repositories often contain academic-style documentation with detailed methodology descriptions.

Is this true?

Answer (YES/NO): NO